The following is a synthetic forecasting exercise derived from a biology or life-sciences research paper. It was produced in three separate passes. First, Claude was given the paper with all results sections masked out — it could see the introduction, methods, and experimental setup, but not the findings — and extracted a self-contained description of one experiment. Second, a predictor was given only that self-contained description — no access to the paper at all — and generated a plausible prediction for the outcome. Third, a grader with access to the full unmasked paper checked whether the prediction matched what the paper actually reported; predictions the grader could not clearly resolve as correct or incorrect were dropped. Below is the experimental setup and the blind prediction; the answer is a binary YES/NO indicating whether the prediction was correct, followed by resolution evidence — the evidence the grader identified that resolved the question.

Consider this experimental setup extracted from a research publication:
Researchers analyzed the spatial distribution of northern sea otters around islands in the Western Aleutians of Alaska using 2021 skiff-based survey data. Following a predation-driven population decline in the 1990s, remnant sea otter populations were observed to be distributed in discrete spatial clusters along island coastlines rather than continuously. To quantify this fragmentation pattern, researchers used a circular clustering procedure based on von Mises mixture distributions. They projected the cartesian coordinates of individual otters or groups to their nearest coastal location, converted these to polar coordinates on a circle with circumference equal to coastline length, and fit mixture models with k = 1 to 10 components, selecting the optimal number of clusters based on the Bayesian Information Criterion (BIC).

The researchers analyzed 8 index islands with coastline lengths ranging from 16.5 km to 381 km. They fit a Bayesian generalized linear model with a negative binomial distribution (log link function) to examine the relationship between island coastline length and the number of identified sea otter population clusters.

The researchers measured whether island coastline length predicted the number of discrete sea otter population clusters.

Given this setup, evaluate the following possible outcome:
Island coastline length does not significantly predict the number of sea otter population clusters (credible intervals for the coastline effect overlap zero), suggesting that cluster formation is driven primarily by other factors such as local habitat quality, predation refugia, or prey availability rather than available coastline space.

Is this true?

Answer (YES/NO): NO